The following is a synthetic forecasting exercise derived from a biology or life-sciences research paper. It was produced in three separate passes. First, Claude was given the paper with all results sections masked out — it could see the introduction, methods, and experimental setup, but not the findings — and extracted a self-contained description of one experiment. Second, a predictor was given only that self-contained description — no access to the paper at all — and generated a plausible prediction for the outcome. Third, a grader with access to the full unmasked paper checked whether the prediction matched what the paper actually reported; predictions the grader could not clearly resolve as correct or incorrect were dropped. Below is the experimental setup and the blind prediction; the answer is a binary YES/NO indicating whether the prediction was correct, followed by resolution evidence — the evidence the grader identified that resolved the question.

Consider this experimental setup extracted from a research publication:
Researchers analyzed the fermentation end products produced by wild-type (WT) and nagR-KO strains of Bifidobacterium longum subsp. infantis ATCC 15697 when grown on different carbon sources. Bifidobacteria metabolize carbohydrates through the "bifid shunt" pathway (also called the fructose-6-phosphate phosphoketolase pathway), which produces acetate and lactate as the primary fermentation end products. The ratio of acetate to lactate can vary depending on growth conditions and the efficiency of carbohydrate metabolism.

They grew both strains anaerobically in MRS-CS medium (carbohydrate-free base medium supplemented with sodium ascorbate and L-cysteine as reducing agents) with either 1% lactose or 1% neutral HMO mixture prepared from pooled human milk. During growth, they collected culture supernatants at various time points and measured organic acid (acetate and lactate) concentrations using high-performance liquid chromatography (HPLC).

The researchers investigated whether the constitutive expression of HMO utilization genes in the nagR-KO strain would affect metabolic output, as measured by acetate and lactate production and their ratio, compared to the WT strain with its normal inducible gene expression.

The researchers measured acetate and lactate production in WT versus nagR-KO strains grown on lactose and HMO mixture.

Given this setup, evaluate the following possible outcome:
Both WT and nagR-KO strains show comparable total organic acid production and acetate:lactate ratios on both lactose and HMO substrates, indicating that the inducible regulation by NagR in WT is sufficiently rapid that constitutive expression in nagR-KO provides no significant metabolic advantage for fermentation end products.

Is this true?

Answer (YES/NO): NO